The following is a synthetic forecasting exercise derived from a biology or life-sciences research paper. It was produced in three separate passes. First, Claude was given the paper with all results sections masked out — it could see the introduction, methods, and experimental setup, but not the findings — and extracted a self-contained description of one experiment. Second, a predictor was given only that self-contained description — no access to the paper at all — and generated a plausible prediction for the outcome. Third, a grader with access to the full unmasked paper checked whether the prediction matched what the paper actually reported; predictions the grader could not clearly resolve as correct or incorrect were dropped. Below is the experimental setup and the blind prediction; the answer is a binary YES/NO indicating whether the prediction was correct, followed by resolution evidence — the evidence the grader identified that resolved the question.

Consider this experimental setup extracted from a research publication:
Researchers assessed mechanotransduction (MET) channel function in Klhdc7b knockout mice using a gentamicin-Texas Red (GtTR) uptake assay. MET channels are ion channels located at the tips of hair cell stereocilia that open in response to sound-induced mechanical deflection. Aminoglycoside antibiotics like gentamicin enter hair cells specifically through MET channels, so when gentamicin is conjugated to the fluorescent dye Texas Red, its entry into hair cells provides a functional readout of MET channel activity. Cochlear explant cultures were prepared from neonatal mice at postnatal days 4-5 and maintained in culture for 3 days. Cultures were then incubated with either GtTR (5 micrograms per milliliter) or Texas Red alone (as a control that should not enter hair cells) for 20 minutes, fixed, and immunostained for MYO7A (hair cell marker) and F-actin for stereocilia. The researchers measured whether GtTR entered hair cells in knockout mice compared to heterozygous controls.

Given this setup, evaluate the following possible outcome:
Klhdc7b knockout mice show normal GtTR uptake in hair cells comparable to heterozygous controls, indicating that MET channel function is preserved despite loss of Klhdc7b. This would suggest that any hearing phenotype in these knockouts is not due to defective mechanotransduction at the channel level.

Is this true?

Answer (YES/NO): YES